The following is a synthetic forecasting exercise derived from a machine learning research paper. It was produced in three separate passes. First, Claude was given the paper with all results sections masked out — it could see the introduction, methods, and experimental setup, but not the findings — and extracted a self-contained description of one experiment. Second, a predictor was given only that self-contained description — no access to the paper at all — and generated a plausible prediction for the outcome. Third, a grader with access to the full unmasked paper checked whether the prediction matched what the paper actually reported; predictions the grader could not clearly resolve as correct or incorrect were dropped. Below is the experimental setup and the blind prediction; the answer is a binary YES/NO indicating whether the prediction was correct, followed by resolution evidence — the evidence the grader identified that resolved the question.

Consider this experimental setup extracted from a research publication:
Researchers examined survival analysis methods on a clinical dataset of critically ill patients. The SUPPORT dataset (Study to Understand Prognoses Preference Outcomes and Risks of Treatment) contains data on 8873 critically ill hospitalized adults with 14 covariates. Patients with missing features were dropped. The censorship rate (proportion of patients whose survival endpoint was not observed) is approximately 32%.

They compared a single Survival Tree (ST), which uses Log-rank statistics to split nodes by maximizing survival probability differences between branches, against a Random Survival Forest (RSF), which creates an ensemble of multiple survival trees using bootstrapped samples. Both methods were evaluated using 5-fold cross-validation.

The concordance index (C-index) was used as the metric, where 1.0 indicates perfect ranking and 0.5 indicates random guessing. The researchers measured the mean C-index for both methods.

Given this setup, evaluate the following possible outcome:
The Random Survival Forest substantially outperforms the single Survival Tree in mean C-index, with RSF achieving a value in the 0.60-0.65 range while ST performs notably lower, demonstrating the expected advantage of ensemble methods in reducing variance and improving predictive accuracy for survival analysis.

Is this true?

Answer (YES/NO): YES